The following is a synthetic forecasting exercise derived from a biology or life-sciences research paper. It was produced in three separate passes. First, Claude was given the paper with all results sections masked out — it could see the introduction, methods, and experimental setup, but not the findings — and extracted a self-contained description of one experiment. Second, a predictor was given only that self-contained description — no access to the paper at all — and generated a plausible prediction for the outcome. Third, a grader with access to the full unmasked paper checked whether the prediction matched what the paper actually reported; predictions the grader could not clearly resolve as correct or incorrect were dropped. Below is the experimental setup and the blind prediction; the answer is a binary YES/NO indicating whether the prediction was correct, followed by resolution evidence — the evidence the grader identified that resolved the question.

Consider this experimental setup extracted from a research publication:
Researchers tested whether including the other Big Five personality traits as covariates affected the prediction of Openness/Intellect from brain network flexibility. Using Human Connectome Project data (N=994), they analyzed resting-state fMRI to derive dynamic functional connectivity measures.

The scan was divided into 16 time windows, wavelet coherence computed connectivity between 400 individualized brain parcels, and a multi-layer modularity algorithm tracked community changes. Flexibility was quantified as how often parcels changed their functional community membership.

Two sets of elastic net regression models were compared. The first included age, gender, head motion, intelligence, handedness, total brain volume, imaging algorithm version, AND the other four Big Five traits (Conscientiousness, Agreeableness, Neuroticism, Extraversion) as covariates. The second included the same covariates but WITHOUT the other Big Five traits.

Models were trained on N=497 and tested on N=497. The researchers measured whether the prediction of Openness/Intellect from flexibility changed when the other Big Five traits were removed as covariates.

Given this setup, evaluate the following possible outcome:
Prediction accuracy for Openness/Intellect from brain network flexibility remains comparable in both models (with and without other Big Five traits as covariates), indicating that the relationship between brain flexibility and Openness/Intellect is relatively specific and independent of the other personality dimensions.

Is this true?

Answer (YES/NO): YES